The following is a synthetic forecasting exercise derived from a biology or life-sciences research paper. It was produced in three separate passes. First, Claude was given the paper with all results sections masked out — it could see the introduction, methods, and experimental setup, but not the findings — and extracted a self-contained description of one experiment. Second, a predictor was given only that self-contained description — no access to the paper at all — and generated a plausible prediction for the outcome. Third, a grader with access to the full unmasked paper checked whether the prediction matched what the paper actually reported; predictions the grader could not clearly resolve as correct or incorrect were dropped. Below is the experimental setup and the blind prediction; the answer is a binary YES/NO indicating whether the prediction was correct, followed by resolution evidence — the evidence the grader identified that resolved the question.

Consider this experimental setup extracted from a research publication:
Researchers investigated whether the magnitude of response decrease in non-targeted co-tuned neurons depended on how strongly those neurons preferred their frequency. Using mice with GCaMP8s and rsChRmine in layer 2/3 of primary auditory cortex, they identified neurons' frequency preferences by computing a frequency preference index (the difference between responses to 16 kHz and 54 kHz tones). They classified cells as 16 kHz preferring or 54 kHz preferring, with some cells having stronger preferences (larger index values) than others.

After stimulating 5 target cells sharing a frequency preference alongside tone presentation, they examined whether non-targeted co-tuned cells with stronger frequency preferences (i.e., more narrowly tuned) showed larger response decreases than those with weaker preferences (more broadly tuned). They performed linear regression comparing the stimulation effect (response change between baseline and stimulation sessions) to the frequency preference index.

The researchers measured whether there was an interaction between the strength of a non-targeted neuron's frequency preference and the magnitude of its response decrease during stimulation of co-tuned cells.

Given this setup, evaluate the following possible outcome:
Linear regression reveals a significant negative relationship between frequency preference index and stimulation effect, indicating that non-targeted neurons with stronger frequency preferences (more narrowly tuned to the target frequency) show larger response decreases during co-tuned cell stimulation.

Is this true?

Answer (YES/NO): NO